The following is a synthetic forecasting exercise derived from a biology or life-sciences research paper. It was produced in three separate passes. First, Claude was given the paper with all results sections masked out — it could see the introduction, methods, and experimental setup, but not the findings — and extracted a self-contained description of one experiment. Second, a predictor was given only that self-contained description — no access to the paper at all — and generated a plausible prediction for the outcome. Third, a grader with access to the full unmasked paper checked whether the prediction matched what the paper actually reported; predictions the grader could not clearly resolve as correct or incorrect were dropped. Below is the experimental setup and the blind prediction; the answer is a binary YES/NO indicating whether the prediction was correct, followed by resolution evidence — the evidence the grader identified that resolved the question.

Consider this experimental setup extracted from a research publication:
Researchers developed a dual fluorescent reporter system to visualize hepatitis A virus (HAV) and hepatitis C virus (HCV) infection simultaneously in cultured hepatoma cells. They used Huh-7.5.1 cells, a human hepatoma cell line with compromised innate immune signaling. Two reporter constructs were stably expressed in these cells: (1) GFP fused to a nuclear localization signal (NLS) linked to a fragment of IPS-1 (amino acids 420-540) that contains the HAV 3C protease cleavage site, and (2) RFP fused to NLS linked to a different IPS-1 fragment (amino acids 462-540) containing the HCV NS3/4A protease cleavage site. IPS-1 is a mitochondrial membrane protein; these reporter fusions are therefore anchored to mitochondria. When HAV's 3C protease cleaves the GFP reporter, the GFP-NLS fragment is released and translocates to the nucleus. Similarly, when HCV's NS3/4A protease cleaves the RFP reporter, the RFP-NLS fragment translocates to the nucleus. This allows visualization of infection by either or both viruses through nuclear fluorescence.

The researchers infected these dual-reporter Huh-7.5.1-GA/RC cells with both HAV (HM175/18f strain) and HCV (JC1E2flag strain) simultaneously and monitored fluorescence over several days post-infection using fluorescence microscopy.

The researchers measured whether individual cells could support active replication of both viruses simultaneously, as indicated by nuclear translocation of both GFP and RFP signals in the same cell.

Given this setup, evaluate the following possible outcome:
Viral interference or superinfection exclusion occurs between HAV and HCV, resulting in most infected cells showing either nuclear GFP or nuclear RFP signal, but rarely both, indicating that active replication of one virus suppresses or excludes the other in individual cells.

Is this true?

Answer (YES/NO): NO